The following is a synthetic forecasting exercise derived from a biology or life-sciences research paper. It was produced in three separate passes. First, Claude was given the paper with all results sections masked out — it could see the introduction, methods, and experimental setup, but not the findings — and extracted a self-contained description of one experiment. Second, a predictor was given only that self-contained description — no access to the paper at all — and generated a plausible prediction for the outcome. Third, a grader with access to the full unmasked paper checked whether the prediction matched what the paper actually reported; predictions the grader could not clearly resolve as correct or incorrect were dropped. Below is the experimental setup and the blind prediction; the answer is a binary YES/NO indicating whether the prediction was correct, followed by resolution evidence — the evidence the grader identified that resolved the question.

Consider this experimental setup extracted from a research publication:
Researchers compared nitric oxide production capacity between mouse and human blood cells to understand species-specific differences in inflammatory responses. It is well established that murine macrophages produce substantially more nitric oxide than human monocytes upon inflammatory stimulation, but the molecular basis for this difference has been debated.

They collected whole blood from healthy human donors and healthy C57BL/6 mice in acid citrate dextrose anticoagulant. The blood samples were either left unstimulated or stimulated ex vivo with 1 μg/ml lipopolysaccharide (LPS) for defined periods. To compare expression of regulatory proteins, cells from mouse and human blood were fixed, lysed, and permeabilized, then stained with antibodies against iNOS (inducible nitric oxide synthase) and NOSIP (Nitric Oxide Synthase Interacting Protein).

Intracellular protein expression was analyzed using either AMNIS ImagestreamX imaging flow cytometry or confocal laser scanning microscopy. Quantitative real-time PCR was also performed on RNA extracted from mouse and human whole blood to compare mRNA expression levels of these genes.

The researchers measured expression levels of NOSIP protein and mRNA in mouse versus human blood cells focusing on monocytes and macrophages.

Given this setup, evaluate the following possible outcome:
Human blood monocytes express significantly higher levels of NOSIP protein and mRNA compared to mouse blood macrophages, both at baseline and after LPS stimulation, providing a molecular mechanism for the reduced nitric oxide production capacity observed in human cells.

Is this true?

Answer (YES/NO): YES